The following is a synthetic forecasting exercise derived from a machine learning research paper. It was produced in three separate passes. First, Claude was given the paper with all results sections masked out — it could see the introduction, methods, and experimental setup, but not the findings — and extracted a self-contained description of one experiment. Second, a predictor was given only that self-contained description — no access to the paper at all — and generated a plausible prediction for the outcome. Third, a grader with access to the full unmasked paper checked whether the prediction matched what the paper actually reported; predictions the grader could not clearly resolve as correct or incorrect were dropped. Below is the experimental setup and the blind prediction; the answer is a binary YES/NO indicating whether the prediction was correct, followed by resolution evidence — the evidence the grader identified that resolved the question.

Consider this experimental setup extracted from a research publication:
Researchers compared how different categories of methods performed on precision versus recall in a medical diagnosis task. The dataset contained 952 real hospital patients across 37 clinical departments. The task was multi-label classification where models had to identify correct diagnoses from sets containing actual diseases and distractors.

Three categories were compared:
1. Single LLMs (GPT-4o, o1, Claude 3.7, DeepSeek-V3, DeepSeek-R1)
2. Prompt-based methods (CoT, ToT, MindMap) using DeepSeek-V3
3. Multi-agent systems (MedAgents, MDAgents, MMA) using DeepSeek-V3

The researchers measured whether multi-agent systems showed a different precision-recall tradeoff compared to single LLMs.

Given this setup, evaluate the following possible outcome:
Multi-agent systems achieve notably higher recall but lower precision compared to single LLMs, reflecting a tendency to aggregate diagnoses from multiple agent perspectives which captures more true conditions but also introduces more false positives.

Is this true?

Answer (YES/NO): NO